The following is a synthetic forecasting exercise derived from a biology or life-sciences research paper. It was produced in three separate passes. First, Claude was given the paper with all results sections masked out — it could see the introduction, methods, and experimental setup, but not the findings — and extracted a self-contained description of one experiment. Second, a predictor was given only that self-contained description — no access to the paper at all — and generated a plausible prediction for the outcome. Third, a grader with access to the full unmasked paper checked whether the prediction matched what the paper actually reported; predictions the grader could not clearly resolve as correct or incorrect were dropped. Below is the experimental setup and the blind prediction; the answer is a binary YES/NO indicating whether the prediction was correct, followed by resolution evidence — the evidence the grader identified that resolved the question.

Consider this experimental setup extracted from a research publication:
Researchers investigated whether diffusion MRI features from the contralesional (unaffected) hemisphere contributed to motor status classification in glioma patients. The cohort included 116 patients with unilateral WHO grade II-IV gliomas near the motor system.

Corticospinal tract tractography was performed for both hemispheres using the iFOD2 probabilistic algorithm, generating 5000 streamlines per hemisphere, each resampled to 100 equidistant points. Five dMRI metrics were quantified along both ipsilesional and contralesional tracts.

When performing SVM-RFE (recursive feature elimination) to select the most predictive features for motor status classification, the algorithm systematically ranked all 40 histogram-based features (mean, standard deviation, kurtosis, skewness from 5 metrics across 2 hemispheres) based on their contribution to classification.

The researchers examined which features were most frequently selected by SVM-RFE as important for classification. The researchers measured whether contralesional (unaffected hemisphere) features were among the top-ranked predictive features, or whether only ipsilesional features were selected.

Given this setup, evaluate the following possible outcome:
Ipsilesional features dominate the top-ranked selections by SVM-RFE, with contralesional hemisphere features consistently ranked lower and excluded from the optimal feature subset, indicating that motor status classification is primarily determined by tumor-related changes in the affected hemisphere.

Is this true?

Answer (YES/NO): YES